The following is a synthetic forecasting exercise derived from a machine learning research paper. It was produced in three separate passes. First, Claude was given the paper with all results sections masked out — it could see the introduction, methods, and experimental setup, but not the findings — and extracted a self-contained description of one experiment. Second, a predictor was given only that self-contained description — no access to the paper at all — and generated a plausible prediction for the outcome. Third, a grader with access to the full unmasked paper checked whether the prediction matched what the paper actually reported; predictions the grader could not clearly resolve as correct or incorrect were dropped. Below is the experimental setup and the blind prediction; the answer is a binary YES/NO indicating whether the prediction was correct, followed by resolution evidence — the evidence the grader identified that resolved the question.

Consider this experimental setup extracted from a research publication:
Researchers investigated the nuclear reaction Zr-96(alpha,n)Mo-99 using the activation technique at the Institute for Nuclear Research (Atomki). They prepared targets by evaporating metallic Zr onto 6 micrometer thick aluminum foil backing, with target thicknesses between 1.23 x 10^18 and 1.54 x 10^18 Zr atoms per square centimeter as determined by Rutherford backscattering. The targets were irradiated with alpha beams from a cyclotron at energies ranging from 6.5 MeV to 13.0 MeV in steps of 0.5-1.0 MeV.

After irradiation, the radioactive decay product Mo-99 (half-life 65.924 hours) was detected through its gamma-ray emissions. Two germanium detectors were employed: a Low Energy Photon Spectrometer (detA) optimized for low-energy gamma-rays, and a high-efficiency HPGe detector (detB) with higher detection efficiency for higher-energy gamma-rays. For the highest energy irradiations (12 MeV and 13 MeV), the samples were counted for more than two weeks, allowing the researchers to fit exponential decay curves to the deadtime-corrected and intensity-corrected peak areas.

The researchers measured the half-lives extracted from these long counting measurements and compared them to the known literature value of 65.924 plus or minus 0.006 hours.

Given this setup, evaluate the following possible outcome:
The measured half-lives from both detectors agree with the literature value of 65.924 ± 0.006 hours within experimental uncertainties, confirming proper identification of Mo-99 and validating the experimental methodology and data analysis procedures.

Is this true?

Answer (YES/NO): YES